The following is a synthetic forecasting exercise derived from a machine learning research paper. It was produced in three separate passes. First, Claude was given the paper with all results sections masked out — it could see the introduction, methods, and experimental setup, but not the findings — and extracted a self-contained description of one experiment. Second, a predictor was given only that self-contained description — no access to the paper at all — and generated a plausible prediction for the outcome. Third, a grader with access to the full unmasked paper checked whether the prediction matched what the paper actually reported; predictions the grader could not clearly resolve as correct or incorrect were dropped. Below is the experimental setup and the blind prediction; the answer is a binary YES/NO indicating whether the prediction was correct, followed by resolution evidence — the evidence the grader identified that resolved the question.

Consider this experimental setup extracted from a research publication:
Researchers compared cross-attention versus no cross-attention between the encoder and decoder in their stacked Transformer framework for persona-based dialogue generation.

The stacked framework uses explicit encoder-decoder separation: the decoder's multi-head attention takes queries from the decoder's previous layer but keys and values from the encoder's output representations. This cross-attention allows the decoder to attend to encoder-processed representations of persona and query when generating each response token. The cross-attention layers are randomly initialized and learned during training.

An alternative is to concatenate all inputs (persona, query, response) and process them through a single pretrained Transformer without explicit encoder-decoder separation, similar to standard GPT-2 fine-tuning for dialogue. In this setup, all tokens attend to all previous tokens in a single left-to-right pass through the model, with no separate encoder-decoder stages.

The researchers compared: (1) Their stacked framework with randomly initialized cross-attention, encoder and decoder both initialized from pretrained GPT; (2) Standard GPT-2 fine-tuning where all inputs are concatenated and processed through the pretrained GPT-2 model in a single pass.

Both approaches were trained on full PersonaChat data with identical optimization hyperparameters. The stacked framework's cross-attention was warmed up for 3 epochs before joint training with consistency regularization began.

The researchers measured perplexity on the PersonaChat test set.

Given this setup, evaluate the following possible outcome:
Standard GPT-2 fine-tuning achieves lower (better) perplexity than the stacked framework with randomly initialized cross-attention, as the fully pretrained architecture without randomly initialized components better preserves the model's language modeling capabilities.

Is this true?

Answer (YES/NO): NO